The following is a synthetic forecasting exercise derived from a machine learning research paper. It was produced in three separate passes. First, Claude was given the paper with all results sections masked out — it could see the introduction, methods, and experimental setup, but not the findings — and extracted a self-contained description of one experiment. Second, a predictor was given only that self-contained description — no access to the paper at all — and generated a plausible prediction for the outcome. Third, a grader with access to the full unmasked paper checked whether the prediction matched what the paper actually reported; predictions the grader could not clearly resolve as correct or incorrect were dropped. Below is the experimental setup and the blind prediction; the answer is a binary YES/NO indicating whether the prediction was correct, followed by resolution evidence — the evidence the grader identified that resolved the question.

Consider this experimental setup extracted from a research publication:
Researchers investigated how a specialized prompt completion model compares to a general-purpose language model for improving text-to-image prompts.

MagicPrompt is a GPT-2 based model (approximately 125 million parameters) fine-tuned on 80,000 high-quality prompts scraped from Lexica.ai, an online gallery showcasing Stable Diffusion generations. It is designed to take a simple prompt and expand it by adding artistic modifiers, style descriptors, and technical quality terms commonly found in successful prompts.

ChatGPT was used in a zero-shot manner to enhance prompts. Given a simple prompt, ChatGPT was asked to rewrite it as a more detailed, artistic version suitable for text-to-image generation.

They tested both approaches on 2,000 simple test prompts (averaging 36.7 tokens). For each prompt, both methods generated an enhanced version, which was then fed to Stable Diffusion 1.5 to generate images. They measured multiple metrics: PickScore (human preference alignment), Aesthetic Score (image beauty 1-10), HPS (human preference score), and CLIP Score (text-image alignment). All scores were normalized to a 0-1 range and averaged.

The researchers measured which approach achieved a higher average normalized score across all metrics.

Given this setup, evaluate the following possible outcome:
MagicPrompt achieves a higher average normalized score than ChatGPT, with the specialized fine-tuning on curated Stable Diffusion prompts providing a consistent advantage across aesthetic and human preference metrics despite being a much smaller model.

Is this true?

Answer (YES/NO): NO